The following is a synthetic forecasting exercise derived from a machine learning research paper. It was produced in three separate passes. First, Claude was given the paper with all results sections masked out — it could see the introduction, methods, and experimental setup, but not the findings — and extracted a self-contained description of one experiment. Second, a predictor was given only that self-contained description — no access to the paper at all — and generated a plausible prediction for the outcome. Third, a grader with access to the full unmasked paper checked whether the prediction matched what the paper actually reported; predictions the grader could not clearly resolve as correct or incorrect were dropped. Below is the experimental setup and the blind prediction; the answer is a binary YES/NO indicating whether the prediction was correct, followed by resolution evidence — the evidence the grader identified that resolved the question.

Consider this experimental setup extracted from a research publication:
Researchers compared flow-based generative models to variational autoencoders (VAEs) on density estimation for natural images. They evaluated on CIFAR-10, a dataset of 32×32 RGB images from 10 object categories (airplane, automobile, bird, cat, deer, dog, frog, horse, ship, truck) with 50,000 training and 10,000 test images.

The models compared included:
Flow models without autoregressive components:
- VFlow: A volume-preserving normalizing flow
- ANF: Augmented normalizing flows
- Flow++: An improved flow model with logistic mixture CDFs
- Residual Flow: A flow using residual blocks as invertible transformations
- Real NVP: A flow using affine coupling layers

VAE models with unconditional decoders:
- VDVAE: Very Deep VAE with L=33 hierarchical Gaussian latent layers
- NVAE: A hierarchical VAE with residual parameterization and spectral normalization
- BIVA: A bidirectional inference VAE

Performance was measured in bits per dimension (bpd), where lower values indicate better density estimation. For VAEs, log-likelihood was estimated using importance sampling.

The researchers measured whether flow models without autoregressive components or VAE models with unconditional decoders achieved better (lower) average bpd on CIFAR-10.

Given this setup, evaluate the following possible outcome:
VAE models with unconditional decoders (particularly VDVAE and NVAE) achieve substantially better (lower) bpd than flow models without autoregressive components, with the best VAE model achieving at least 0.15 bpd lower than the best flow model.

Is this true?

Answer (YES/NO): NO